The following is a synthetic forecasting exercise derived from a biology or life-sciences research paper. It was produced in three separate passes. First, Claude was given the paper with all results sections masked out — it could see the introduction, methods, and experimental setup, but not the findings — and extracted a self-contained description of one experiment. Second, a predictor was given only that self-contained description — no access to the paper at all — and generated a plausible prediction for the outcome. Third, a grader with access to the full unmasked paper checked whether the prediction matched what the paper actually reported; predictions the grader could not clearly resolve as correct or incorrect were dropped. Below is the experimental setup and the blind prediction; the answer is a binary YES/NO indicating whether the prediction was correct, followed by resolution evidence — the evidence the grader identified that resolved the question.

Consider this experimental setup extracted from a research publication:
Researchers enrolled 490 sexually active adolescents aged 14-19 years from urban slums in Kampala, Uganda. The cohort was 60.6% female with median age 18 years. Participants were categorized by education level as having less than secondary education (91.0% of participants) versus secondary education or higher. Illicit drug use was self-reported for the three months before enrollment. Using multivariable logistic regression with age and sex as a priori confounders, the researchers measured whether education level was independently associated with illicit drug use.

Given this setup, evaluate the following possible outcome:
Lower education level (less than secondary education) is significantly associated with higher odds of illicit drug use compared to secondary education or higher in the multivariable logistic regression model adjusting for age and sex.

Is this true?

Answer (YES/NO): NO